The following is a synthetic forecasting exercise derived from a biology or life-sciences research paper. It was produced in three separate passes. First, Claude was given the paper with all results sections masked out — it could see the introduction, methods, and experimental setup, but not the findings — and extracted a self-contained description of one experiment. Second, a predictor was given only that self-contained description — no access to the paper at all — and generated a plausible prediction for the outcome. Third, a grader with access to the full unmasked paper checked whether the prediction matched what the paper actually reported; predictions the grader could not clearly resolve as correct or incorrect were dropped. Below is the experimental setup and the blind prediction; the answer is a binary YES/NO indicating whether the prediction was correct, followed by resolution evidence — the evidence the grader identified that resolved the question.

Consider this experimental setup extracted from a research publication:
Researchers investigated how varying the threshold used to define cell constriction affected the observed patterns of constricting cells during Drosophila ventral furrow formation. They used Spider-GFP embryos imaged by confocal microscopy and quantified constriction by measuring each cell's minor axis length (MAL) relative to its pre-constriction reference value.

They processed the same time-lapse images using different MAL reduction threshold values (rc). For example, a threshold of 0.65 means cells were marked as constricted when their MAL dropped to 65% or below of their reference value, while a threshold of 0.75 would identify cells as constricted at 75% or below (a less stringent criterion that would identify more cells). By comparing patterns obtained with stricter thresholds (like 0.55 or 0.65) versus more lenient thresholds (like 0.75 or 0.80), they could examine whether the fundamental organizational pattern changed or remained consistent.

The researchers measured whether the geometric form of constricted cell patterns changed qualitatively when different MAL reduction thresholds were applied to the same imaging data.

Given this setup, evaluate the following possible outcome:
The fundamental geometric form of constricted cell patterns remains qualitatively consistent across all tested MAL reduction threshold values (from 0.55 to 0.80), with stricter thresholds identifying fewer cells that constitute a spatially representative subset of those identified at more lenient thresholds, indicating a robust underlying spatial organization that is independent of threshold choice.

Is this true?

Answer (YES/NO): YES